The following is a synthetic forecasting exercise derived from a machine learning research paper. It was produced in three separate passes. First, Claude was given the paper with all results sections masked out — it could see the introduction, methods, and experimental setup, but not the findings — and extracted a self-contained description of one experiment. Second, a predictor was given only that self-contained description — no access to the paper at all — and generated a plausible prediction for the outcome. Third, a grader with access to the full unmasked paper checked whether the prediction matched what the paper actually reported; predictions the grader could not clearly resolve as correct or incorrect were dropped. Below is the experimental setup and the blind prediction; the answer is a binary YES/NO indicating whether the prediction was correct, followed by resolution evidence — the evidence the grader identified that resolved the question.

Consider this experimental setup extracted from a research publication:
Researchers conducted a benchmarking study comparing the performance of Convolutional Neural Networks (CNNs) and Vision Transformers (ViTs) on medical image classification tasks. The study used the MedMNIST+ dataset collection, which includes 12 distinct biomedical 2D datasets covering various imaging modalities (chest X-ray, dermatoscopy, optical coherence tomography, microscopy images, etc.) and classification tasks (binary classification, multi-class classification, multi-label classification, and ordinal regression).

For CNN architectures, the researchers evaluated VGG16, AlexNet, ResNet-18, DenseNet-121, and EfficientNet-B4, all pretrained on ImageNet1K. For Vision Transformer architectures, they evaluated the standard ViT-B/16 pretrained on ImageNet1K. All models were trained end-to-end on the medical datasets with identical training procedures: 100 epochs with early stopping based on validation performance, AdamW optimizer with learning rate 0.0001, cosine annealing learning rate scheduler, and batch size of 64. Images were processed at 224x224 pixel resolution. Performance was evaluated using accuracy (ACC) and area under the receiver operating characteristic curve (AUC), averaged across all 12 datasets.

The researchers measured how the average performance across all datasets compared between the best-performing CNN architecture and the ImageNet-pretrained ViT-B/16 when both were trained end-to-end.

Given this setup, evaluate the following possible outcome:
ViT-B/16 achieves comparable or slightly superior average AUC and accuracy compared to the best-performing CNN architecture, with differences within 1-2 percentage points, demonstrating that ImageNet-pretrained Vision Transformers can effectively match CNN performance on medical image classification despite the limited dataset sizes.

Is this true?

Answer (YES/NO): NO